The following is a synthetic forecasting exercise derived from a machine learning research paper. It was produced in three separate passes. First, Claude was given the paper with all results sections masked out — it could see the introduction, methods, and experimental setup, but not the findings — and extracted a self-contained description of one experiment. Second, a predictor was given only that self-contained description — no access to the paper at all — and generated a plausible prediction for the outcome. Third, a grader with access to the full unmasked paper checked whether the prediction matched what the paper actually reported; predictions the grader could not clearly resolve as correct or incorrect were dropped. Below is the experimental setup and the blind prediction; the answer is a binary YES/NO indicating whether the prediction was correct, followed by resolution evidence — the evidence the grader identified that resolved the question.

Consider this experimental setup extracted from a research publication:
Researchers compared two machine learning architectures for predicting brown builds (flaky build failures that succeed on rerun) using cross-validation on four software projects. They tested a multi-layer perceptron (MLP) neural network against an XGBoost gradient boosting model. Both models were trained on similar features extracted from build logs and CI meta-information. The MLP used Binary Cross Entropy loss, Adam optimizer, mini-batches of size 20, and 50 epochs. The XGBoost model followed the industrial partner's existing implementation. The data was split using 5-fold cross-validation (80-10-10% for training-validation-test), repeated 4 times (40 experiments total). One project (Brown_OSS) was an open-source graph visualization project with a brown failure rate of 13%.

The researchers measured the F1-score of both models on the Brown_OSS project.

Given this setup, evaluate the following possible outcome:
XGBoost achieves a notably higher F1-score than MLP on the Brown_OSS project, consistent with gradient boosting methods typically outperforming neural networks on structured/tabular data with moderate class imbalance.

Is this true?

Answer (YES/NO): NO